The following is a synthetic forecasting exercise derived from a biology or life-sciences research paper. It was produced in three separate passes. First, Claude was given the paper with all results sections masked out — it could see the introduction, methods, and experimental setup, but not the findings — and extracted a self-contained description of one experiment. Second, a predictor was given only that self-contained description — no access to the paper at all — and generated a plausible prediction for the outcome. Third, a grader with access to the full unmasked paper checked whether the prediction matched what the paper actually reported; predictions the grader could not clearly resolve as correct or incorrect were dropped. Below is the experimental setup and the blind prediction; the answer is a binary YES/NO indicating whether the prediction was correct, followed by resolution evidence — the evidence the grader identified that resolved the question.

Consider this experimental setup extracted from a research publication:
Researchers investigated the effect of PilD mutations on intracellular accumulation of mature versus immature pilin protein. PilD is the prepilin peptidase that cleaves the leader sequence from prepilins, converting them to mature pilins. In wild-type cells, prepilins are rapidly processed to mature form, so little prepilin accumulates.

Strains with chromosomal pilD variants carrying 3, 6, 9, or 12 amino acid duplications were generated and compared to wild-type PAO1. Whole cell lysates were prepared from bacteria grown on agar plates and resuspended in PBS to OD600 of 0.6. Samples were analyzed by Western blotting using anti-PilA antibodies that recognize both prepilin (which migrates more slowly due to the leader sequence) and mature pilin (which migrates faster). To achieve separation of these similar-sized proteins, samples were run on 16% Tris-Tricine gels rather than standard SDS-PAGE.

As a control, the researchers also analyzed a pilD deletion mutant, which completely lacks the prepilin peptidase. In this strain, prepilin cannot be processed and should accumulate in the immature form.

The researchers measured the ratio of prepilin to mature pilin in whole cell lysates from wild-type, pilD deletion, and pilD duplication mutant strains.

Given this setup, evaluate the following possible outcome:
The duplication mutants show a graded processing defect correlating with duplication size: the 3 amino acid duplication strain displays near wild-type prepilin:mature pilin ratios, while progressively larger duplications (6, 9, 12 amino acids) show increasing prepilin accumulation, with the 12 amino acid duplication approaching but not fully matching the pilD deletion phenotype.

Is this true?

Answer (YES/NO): NO